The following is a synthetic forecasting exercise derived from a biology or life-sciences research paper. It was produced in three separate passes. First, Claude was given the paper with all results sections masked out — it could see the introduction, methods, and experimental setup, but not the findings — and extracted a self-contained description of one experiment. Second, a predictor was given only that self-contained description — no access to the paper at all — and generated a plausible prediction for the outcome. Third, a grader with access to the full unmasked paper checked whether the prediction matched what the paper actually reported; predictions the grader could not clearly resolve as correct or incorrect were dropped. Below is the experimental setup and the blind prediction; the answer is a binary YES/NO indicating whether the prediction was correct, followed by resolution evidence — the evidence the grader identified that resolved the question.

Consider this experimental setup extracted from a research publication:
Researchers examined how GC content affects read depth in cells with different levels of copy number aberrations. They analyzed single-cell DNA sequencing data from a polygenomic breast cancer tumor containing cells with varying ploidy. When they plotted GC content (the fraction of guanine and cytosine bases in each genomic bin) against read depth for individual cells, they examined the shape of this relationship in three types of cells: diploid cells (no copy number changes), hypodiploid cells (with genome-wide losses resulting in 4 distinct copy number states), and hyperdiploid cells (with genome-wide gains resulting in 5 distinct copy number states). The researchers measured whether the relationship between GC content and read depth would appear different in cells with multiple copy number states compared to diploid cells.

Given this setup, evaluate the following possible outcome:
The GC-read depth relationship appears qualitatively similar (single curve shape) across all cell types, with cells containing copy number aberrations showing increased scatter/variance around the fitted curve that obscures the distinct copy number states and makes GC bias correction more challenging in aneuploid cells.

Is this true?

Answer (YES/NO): NO